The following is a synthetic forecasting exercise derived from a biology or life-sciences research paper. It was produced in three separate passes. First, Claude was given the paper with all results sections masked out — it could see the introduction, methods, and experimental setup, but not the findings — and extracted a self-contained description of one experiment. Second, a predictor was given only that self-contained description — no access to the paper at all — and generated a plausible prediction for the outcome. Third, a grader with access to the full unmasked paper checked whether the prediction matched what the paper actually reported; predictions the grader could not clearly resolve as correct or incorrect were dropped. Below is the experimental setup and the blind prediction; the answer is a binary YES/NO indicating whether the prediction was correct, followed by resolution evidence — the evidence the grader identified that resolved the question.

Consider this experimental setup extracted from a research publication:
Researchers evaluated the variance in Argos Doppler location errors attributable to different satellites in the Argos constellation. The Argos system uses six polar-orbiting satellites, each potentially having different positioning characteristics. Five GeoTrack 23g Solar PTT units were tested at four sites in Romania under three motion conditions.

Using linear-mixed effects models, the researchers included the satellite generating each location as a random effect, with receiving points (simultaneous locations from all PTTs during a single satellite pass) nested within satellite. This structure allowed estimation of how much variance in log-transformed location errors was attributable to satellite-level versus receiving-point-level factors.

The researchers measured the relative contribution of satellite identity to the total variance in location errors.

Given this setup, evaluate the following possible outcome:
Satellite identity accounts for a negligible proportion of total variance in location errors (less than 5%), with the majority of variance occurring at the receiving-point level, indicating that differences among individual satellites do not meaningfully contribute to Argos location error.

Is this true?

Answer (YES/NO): NO